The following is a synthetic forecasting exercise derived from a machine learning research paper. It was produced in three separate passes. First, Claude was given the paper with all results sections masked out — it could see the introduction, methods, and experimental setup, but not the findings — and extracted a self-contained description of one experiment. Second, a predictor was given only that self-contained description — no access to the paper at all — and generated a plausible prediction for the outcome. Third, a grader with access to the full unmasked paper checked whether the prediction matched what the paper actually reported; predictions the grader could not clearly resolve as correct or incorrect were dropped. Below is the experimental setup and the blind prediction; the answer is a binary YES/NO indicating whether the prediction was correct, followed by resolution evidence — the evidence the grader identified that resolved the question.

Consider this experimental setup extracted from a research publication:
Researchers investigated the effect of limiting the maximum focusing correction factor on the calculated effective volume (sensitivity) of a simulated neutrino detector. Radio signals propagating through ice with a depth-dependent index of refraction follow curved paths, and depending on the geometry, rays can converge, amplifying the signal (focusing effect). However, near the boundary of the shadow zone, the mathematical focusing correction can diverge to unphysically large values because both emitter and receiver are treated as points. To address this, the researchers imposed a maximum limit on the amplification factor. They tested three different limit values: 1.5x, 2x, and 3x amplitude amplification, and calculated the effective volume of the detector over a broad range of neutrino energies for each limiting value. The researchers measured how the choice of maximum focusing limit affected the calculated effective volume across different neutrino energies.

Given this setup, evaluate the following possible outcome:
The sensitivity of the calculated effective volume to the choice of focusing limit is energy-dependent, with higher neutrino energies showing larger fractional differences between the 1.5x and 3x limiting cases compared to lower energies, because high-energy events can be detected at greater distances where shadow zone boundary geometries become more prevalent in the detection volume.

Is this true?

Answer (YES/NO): NO